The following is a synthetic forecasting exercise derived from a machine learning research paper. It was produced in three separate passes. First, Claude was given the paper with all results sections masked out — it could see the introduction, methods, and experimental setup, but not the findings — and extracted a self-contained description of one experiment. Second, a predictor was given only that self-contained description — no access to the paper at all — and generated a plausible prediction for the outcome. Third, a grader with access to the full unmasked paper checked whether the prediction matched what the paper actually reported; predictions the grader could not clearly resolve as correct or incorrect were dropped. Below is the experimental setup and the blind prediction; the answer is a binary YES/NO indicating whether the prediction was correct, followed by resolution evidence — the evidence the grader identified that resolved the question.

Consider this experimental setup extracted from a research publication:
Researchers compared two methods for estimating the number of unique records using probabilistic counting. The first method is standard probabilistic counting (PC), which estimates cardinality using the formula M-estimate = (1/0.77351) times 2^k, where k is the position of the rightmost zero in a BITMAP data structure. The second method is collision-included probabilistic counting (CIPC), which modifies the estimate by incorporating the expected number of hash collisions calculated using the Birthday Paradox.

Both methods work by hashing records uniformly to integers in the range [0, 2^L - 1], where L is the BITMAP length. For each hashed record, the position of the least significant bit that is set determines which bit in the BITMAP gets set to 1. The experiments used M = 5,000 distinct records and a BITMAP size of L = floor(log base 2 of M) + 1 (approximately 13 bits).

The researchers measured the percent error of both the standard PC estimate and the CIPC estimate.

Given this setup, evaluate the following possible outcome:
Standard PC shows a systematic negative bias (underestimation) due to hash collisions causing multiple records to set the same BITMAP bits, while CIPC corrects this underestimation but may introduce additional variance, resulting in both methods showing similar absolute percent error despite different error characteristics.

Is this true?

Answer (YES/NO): NO